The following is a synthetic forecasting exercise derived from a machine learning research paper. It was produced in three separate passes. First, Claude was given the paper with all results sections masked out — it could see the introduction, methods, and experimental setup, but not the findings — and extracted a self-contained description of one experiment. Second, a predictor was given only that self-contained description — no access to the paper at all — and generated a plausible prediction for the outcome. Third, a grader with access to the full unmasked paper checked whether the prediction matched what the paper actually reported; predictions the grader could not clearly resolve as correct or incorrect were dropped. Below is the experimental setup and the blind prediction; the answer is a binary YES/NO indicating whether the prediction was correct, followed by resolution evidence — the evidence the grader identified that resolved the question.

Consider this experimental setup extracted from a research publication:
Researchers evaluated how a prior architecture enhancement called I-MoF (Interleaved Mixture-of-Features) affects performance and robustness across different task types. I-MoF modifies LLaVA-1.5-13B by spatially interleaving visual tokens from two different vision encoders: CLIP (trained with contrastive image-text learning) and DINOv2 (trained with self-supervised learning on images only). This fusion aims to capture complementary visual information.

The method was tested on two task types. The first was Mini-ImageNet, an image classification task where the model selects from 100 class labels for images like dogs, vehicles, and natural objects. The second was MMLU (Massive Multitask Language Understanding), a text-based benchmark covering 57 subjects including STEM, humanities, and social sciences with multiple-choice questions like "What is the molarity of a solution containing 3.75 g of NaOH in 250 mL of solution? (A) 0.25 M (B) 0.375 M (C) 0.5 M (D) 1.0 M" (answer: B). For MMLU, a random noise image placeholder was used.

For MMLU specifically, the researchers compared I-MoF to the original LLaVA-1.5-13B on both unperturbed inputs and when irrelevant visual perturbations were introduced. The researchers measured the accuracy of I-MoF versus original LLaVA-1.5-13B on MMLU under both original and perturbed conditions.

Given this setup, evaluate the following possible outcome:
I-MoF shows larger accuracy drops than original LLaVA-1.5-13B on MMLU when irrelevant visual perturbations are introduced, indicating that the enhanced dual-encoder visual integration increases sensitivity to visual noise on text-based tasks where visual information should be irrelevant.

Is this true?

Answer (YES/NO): YES